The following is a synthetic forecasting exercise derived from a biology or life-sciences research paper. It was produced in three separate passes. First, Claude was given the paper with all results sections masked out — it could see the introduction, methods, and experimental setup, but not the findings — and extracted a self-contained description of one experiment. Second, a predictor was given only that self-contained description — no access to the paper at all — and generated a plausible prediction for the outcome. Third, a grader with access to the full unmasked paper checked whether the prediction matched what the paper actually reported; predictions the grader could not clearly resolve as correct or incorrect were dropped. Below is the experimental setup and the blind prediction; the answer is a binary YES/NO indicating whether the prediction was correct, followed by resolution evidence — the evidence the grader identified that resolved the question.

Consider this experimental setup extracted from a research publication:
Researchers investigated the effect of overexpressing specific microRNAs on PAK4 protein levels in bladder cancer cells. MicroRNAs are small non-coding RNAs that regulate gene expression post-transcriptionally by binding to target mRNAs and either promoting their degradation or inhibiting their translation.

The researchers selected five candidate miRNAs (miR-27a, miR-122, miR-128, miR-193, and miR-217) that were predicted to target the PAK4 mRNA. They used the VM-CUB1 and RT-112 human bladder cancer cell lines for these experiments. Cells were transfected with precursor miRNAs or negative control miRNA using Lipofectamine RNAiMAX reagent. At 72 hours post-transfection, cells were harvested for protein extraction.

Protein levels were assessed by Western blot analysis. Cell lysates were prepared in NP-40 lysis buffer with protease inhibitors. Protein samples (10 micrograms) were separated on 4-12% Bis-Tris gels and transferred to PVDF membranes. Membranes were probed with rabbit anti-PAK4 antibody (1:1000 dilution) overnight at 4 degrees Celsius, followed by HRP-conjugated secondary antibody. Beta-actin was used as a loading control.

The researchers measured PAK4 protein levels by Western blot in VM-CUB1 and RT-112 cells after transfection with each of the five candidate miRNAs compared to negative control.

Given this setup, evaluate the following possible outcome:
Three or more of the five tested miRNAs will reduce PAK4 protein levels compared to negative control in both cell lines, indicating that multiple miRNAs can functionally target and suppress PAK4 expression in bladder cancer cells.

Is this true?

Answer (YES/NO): NO